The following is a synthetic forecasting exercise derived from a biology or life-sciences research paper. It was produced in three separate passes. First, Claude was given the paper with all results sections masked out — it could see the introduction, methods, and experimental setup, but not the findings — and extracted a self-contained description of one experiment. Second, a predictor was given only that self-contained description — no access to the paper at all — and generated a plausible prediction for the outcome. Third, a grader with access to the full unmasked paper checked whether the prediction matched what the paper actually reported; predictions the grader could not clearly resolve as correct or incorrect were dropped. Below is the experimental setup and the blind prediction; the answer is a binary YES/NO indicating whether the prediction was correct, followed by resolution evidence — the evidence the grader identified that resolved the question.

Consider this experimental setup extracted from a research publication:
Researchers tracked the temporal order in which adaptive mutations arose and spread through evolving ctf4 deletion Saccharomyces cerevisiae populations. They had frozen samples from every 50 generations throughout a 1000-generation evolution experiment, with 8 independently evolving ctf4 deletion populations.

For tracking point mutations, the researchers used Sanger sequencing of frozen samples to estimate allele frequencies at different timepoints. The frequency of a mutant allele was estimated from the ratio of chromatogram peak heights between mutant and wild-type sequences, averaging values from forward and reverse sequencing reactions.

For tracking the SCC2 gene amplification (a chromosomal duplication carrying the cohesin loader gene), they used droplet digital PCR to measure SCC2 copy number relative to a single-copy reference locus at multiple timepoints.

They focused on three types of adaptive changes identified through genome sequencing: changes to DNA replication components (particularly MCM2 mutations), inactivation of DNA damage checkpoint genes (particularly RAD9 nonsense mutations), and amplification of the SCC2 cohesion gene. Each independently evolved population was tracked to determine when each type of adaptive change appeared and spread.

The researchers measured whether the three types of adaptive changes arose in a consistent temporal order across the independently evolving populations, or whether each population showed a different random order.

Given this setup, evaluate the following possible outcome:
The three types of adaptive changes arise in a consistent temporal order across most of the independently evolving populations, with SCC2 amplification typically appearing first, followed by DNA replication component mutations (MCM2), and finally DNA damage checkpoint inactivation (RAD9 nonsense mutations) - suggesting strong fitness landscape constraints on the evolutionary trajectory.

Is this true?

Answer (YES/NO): YES